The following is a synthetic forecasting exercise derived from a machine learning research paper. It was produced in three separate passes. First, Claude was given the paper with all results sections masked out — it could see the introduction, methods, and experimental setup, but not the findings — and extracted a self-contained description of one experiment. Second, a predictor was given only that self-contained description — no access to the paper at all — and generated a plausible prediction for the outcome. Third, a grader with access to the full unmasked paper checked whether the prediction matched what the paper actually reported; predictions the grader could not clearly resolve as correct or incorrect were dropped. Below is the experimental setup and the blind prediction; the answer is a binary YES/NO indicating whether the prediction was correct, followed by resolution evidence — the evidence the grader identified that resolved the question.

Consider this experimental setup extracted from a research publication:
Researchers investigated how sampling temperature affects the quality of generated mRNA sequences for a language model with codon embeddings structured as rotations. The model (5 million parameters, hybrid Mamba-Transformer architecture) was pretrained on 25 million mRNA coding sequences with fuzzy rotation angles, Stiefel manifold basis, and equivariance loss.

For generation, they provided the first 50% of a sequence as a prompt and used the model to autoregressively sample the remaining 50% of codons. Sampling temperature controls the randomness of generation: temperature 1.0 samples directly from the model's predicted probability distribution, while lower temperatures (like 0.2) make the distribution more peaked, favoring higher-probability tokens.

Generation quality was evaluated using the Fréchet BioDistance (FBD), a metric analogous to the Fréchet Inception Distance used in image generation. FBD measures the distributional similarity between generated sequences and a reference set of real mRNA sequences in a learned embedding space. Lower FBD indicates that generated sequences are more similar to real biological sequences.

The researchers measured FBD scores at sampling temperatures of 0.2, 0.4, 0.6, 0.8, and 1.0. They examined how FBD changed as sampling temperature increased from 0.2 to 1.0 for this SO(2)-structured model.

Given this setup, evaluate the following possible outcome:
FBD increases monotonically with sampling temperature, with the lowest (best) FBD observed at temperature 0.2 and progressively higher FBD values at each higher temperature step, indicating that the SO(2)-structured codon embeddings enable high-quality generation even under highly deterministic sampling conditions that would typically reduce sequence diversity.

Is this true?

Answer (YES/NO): NO